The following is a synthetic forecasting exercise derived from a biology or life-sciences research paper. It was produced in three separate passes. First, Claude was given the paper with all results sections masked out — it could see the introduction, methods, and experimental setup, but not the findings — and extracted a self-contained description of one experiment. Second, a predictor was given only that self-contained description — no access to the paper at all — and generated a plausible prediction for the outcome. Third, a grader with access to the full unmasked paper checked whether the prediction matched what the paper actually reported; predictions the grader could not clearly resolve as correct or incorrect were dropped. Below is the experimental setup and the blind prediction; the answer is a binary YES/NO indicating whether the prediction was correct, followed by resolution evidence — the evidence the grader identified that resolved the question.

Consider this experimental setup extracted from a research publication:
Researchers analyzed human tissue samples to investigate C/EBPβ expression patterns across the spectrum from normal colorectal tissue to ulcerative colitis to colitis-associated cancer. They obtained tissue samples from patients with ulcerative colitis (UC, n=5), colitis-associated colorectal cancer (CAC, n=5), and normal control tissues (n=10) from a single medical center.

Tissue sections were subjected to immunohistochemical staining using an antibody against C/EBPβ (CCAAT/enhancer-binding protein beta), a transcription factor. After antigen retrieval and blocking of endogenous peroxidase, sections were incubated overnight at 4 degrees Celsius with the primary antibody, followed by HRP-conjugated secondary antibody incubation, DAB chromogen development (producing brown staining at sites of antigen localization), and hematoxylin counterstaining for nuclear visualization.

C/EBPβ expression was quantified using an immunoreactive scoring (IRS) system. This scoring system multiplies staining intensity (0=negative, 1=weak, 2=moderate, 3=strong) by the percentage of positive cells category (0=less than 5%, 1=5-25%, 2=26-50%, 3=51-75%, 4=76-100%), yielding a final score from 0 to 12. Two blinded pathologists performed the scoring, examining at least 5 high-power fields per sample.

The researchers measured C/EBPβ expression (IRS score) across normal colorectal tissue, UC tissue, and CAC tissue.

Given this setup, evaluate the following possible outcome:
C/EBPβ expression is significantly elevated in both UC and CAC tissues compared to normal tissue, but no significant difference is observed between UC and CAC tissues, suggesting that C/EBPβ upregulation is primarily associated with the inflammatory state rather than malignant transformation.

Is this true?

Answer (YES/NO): NO